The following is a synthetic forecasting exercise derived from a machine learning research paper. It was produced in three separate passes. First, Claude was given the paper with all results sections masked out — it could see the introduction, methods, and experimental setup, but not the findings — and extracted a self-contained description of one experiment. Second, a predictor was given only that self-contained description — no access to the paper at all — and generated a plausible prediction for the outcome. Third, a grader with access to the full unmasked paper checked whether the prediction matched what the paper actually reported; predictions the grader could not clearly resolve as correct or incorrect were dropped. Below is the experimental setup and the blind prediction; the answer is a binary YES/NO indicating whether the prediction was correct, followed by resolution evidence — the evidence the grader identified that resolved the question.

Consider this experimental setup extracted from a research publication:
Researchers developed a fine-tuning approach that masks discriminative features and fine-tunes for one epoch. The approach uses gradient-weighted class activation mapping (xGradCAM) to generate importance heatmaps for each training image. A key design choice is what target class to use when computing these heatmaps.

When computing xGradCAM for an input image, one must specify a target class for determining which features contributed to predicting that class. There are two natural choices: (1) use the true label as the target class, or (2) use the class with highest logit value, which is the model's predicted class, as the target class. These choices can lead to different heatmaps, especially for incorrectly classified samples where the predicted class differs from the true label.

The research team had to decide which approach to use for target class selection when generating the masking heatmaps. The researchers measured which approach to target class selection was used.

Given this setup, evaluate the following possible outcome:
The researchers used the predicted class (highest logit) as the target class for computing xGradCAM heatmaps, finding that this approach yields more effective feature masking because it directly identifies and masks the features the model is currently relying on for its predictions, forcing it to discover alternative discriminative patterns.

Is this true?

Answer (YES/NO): YES